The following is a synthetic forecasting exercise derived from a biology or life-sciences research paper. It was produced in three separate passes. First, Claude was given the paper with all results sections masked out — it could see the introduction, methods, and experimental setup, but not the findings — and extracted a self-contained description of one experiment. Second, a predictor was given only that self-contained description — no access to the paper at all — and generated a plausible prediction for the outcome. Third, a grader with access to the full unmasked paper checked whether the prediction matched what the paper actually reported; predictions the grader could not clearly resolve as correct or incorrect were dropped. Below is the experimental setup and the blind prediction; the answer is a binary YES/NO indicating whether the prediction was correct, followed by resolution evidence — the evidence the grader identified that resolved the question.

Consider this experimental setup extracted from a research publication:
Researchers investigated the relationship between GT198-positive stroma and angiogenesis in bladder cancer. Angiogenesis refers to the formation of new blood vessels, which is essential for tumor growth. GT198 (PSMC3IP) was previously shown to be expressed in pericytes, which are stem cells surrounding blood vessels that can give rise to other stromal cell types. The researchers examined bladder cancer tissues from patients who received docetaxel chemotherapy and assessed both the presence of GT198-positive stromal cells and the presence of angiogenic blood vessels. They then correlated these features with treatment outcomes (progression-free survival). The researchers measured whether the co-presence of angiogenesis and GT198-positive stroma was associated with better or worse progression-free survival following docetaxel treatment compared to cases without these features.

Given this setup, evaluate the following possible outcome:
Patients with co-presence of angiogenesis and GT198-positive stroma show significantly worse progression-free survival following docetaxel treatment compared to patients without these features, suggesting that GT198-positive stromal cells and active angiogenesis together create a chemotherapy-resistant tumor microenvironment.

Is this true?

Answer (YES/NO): NO